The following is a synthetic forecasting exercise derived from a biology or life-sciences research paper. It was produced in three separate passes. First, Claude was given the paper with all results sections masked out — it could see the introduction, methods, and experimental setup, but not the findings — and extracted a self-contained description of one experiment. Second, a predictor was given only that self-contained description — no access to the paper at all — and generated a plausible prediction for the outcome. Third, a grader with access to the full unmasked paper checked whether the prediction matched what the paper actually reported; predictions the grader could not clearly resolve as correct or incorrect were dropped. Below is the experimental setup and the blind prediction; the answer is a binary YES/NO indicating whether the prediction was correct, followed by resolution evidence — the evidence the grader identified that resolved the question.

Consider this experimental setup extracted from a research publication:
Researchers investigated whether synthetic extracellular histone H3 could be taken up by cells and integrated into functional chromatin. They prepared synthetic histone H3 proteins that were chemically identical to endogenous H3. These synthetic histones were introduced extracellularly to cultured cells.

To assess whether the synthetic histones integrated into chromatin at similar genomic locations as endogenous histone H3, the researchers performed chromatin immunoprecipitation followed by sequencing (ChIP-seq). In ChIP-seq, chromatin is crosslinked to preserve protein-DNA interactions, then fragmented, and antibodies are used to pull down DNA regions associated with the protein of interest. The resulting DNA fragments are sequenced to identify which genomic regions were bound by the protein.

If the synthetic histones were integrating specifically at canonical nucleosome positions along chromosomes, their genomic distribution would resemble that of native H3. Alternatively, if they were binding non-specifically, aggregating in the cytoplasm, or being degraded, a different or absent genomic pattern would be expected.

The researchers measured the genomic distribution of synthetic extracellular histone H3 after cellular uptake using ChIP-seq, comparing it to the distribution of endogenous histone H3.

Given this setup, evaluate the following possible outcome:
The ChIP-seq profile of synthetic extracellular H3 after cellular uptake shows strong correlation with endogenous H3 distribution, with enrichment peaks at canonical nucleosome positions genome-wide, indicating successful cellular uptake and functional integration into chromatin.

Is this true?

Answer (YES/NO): YES